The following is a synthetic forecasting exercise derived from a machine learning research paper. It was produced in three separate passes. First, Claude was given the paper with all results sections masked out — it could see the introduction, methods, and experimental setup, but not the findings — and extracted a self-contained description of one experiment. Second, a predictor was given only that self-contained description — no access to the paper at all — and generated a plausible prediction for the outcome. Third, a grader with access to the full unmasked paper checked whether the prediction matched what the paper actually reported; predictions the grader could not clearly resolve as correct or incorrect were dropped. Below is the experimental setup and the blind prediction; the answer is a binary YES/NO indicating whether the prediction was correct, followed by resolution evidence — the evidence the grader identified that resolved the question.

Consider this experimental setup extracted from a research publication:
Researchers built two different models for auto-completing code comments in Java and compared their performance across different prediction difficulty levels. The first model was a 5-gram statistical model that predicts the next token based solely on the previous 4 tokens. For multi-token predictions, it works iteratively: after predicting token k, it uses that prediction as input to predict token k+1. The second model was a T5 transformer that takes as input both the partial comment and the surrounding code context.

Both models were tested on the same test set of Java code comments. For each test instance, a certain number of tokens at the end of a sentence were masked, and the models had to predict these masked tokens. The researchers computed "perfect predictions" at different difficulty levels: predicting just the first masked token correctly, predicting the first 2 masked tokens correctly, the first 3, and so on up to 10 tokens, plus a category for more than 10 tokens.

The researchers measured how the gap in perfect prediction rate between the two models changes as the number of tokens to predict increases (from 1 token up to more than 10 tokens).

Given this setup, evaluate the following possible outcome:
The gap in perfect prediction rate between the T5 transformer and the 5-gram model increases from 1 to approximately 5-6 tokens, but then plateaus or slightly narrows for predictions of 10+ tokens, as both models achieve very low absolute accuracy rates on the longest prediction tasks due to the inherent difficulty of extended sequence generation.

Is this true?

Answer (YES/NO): NO